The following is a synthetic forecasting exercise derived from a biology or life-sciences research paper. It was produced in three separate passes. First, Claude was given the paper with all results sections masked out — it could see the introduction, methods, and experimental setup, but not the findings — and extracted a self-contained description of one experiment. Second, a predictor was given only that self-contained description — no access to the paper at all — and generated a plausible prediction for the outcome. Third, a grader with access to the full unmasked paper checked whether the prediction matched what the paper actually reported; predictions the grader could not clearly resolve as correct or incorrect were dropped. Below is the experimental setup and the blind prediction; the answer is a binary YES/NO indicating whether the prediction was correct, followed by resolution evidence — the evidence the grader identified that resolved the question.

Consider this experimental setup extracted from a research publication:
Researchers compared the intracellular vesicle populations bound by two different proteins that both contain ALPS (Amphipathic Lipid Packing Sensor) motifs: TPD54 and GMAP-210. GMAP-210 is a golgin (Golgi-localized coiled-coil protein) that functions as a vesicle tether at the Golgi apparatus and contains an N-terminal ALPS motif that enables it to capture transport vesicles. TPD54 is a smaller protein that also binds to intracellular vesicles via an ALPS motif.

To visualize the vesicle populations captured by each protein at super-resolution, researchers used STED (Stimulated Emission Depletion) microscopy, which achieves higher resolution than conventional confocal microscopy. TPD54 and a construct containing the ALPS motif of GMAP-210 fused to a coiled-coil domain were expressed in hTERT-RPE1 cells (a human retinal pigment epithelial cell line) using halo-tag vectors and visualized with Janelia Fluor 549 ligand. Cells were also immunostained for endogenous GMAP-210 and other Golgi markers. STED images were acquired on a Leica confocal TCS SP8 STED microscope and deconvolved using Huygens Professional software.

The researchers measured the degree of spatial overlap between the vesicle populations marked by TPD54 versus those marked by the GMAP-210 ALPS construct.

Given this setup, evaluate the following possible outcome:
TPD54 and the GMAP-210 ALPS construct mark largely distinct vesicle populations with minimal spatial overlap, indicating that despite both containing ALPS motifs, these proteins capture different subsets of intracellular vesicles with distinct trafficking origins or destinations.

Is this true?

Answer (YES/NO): YES